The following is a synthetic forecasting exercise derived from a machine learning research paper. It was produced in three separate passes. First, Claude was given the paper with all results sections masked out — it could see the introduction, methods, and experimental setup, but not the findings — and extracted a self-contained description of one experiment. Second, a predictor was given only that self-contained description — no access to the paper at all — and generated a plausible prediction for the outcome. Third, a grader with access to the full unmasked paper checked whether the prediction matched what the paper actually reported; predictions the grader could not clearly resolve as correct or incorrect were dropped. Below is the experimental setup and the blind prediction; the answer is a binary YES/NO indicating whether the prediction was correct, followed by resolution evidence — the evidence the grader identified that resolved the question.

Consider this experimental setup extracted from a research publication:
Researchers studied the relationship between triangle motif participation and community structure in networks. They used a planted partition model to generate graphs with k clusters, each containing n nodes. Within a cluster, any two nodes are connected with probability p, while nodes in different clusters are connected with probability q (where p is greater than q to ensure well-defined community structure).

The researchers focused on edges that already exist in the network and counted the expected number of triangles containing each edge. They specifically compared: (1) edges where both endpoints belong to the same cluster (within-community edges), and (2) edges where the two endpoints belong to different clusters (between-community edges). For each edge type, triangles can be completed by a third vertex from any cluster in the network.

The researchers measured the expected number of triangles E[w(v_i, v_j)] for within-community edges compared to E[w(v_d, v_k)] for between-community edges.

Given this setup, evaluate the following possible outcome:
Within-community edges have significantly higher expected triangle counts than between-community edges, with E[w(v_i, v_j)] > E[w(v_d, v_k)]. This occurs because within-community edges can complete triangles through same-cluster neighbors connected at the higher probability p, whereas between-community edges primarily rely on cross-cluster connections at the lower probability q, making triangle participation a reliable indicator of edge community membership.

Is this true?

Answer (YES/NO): YES